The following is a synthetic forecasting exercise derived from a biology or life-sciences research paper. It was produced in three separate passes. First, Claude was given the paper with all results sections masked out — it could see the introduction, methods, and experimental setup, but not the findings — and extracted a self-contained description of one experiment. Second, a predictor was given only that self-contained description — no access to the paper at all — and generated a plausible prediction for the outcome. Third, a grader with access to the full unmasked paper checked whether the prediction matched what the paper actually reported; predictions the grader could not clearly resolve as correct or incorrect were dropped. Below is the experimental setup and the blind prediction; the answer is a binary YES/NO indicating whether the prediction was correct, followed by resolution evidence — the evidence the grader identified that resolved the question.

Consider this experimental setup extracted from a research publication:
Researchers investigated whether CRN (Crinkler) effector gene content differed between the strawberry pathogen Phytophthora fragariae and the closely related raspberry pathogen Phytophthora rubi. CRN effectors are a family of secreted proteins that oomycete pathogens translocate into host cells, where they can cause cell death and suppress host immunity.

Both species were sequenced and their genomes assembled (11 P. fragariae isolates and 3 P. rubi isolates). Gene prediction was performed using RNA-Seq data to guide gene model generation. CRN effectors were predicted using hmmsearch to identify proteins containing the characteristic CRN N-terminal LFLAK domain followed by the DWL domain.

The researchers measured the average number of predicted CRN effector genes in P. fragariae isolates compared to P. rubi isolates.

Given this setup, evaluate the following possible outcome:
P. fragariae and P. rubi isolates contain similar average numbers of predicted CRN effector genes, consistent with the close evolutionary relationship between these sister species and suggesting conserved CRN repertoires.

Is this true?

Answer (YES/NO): NO